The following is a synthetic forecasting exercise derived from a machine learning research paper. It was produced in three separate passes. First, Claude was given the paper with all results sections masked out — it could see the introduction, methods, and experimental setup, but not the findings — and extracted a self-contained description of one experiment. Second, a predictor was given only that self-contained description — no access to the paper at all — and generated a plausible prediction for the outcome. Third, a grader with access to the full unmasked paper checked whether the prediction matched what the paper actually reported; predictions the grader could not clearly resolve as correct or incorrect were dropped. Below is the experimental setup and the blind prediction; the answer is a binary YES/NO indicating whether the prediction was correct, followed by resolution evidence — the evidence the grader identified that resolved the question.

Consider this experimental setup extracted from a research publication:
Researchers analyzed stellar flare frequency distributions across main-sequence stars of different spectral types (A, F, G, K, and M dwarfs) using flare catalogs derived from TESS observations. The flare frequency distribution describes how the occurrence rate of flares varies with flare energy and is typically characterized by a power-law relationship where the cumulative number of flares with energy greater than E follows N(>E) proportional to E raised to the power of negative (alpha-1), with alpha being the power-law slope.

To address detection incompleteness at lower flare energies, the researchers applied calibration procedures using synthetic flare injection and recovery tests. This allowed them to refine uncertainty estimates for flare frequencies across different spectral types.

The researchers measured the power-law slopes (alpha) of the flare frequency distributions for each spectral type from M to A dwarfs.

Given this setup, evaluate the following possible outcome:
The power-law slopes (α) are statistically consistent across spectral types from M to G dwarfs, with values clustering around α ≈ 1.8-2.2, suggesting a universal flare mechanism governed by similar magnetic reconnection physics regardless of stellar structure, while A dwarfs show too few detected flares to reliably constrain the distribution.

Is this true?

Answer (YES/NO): NO